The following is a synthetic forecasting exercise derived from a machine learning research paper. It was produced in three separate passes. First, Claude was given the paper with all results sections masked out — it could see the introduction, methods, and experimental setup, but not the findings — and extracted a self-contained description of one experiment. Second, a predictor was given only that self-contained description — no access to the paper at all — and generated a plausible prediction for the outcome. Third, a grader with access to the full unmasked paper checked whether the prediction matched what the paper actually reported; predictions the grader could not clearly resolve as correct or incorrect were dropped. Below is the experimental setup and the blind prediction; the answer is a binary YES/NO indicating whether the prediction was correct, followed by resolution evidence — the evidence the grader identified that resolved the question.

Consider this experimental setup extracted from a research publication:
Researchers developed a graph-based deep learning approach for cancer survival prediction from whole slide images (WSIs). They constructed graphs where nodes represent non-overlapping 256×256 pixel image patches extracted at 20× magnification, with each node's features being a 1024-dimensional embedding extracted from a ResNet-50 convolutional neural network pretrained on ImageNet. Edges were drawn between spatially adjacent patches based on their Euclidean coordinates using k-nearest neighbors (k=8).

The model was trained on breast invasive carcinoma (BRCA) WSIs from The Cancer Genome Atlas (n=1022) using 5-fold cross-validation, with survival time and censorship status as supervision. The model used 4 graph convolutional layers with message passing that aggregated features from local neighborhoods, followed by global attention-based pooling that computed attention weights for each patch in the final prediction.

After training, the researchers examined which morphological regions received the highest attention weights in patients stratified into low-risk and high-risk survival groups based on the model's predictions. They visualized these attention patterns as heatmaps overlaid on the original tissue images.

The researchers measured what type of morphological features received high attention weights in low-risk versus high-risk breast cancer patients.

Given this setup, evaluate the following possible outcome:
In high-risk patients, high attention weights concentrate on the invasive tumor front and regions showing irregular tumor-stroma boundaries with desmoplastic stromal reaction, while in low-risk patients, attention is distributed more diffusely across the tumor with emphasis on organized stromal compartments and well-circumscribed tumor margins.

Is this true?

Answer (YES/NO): NO